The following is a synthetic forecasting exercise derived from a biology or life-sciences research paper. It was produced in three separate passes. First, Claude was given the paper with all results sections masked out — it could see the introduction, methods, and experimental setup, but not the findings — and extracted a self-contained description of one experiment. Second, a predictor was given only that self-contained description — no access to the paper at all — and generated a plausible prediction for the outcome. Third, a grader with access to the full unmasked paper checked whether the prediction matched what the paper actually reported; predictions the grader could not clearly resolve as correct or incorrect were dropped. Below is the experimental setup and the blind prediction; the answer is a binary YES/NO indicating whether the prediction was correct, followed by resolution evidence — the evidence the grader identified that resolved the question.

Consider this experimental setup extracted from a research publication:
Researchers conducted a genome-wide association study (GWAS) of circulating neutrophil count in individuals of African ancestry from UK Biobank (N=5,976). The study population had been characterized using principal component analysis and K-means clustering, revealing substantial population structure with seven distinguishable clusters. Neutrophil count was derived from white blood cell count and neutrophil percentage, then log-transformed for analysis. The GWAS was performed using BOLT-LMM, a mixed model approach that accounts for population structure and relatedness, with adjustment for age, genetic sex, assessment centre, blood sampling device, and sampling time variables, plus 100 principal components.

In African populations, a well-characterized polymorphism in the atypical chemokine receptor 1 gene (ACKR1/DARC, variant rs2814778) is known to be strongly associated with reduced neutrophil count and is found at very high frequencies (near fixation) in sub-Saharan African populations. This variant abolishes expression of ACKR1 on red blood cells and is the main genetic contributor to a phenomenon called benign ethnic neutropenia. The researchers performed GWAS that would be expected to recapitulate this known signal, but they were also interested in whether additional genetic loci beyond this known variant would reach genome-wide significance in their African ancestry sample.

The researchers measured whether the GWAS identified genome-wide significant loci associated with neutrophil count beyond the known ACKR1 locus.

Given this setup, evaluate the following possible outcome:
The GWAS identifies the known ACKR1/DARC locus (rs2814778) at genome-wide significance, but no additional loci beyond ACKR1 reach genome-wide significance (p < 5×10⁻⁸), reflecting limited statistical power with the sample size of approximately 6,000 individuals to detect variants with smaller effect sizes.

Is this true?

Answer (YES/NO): NO